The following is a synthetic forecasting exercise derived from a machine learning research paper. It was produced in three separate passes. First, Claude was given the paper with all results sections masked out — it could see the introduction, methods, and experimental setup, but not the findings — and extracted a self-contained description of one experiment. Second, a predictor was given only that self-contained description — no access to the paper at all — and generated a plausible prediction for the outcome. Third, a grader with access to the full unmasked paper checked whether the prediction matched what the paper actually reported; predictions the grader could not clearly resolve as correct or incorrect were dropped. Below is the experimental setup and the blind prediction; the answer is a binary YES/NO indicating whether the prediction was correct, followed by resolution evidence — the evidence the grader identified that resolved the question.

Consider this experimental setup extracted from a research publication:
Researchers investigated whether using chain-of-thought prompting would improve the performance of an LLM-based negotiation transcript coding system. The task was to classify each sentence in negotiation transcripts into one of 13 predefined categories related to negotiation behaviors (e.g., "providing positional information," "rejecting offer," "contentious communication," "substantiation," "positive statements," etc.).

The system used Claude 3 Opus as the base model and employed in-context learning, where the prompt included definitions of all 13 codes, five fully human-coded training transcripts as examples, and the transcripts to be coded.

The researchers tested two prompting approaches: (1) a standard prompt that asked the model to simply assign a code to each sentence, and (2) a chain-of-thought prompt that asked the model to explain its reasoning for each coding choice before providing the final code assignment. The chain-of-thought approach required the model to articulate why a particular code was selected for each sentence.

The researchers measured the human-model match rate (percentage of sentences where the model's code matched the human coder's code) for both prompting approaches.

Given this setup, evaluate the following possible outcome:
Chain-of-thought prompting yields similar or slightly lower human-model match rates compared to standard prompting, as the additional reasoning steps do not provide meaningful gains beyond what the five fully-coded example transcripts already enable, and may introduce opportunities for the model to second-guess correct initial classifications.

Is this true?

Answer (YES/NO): YES